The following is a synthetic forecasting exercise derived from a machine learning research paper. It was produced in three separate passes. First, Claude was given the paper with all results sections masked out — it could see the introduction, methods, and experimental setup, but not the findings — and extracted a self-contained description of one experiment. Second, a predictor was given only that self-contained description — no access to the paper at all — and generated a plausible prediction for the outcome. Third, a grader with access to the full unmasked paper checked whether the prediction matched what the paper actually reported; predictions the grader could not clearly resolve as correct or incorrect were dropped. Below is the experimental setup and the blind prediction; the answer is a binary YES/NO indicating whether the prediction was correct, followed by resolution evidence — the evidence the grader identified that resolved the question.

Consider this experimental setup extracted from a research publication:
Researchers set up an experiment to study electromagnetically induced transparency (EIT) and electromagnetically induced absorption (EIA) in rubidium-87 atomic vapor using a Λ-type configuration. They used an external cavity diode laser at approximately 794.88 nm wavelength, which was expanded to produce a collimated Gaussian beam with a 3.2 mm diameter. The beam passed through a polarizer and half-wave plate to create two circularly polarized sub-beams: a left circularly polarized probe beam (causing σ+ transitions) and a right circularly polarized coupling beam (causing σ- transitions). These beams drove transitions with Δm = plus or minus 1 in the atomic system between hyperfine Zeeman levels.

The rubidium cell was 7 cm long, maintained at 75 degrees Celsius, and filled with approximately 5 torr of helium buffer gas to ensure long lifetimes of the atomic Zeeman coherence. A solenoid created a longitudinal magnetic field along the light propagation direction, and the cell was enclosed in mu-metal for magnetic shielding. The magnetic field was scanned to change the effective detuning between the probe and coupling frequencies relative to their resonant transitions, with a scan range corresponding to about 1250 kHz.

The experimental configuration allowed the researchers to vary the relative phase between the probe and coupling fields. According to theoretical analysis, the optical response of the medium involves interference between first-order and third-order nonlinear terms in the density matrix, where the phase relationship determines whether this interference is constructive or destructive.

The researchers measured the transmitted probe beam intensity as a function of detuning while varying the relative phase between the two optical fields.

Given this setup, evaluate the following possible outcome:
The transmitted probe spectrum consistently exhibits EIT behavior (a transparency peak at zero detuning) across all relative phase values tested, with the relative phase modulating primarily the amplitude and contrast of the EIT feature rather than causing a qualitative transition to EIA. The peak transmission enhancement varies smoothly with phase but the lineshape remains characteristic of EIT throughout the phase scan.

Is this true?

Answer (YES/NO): NO